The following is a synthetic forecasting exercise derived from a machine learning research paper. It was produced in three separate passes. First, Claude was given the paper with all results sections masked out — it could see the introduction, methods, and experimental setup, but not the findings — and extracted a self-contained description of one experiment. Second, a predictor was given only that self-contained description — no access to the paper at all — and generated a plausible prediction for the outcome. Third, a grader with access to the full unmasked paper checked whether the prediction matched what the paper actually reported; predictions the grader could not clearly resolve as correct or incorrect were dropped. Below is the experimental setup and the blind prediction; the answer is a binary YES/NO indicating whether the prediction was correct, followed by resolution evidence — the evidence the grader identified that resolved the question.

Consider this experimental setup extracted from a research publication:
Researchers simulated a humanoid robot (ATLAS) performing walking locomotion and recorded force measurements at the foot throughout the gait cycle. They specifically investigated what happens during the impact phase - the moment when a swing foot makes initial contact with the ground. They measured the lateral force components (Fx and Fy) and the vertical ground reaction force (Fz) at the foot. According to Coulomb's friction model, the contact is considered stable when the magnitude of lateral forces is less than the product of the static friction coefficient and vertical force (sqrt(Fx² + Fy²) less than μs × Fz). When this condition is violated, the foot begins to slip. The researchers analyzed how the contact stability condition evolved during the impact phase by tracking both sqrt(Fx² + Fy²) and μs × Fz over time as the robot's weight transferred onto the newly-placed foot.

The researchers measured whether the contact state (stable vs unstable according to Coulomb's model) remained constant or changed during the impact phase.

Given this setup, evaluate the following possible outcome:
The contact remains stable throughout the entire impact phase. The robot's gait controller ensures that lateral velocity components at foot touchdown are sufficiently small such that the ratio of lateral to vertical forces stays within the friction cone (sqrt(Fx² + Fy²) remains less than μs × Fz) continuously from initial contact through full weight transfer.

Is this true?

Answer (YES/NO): NO